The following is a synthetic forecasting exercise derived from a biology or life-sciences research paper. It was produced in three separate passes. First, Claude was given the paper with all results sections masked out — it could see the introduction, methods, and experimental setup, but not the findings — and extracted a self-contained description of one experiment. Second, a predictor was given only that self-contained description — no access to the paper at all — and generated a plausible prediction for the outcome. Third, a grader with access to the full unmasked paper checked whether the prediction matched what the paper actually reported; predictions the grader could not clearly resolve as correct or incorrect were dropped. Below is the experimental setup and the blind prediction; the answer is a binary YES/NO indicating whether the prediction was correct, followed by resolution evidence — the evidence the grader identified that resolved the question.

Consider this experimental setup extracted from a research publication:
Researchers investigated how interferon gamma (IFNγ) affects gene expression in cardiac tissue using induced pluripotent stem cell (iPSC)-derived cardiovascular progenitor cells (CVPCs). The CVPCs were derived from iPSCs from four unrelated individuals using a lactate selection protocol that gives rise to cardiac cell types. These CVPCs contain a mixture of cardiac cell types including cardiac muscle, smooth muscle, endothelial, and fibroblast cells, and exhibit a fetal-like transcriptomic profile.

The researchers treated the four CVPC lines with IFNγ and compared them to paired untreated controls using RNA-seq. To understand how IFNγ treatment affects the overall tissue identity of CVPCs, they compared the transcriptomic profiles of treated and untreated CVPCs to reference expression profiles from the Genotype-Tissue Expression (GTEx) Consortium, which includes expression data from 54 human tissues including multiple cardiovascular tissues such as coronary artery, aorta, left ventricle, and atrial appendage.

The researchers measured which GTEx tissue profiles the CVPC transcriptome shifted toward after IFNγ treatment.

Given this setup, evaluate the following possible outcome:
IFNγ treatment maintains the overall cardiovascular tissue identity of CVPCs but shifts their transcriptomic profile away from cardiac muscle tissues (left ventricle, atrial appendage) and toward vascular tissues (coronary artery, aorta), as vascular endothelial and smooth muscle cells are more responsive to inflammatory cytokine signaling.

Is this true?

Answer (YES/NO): NO